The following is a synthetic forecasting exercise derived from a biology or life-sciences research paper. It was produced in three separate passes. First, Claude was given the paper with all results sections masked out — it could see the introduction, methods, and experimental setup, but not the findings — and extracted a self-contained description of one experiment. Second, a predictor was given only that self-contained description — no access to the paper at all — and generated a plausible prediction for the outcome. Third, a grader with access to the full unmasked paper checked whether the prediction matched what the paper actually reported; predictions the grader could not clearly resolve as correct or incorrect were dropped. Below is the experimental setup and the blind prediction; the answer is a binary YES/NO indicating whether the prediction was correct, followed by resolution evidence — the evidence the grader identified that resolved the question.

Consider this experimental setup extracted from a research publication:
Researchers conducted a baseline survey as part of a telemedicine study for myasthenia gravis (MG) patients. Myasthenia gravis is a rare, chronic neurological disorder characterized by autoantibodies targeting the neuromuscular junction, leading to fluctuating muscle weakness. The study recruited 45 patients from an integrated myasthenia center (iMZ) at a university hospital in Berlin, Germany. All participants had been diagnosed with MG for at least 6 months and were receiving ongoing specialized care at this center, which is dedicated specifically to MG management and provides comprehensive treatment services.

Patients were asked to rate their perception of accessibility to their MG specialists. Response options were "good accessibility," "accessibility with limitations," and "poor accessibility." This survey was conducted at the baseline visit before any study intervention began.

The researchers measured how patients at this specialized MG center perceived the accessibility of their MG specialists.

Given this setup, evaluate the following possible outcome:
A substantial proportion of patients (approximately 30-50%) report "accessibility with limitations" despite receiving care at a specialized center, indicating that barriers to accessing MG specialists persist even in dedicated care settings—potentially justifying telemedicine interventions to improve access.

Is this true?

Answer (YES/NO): NO